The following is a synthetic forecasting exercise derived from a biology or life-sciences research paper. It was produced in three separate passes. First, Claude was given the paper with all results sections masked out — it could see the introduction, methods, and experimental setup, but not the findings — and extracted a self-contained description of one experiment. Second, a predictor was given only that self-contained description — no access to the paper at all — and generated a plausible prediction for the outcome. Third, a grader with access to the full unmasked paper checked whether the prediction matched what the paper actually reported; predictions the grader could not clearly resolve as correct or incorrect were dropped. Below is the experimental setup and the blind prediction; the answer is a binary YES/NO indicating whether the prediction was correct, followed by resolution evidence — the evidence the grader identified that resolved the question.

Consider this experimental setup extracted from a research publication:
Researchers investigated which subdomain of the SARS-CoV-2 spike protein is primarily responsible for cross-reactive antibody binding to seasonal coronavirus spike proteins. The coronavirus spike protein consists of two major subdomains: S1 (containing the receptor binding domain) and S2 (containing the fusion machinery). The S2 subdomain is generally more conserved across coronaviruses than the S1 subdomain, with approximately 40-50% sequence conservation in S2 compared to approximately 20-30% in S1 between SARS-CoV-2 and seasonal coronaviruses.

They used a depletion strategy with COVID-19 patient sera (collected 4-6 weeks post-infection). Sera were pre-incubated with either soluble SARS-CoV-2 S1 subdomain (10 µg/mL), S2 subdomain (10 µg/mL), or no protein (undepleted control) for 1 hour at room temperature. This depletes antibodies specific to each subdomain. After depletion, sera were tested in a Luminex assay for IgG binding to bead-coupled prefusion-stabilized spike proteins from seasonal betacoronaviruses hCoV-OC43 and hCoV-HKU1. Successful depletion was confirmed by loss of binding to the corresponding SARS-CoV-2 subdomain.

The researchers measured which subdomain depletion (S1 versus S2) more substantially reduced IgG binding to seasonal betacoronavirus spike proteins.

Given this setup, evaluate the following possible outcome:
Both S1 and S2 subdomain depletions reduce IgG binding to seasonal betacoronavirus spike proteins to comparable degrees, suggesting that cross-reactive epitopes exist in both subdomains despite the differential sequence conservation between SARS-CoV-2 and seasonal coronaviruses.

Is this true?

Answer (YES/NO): NO